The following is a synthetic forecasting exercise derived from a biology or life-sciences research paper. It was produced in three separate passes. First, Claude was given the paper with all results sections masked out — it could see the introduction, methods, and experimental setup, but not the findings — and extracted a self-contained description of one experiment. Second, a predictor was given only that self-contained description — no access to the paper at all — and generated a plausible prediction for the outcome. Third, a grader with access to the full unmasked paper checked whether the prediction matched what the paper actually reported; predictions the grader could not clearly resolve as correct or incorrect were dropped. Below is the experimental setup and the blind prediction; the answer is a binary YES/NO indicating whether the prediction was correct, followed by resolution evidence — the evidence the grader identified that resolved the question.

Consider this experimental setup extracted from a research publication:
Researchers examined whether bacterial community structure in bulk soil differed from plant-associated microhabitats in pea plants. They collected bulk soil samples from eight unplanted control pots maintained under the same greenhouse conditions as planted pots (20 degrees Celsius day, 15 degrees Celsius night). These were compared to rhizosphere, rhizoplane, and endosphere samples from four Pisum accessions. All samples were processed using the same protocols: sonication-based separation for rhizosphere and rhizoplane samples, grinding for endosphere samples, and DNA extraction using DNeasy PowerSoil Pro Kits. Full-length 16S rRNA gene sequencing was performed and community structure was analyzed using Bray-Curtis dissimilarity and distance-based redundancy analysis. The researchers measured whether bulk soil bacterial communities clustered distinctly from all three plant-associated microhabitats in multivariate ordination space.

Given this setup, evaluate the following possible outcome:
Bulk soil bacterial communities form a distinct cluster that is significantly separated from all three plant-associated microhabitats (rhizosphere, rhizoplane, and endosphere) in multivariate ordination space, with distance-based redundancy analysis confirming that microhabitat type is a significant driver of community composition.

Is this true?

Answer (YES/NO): YES